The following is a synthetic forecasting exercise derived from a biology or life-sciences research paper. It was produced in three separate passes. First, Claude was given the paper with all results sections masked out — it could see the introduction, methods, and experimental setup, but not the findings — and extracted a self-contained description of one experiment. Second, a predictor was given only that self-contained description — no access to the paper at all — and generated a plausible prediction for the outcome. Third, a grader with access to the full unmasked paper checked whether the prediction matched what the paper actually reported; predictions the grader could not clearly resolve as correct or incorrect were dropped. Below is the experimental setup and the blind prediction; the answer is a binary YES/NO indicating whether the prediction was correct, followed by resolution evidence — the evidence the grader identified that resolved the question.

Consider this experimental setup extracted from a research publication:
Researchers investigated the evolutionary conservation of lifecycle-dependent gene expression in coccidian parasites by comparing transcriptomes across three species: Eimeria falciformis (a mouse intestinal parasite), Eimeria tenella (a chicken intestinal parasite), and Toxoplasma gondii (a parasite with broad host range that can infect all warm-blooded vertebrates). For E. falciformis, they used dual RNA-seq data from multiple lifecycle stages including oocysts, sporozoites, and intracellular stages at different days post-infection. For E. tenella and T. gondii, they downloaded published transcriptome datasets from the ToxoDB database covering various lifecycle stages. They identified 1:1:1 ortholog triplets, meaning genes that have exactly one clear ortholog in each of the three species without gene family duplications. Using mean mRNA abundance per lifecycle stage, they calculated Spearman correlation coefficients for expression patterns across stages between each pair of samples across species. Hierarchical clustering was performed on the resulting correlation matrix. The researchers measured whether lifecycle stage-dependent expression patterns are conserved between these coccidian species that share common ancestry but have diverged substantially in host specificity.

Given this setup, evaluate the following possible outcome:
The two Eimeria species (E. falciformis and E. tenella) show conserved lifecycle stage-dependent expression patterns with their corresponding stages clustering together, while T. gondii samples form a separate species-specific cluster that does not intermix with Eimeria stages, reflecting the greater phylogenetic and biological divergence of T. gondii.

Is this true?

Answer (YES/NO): NO